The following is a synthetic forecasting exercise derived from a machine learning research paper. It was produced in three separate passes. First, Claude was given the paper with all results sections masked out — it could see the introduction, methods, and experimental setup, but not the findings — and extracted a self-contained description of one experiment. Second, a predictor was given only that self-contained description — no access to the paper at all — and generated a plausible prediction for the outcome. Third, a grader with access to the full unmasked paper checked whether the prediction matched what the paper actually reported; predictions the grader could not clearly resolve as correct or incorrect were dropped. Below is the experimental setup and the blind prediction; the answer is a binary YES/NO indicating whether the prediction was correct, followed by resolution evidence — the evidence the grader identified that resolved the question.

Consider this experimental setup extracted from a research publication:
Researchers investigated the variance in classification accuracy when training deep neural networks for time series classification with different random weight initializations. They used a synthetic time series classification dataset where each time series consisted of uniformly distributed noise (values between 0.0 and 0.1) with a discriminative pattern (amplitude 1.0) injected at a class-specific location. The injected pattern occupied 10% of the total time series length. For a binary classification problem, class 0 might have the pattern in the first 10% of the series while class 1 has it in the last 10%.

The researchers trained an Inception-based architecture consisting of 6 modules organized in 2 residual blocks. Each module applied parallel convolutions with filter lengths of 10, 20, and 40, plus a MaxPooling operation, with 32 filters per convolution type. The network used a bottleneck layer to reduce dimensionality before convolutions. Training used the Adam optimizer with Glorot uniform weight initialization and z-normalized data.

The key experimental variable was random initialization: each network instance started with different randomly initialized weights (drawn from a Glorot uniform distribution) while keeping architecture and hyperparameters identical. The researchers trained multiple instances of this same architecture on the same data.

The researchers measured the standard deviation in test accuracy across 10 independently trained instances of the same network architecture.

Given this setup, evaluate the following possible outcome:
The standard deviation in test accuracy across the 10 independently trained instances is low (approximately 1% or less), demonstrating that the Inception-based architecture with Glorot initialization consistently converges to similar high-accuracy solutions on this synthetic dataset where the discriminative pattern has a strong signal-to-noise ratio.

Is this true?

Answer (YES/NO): NO